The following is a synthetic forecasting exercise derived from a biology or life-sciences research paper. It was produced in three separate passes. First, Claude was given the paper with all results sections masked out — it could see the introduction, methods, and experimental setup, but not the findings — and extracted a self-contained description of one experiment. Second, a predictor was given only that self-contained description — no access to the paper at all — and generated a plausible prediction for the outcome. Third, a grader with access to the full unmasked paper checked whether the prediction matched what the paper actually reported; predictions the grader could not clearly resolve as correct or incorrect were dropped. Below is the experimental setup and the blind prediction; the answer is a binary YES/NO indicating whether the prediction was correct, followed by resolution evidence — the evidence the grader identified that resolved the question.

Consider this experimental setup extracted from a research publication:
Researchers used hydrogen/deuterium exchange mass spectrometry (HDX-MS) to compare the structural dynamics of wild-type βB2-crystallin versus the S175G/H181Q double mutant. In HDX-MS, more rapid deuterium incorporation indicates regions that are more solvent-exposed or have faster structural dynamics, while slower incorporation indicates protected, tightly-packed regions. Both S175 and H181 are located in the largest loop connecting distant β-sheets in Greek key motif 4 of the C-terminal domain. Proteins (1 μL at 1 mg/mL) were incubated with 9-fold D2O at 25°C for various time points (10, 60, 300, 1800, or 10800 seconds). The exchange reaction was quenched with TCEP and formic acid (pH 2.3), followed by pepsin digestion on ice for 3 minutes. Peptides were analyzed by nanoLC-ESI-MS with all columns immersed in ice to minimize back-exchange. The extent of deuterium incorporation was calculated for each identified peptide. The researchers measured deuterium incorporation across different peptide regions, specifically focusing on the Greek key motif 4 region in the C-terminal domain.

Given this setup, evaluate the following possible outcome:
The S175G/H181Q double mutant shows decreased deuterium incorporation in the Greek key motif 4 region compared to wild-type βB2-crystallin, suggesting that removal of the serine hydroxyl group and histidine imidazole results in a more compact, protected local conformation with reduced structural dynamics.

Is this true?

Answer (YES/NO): NO